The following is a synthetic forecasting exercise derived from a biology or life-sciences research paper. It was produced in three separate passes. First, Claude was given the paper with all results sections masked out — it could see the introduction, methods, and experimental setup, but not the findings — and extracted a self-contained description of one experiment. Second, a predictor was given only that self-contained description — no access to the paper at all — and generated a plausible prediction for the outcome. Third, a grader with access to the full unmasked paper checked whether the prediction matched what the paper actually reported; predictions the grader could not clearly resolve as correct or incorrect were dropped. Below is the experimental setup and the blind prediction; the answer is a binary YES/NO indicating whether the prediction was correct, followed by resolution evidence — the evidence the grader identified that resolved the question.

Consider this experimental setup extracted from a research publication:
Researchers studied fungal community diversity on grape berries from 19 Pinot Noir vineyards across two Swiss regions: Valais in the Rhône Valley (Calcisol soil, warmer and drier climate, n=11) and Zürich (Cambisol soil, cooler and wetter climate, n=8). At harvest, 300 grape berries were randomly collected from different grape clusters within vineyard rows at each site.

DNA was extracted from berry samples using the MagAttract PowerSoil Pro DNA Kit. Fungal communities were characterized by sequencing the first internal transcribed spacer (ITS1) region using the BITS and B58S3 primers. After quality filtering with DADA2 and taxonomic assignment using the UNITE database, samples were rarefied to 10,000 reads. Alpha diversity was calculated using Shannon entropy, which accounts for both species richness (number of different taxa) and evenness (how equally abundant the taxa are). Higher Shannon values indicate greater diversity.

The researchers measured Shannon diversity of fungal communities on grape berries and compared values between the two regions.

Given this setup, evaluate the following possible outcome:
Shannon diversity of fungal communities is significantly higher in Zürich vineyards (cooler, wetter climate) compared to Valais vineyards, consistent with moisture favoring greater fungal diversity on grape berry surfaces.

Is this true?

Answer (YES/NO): NO